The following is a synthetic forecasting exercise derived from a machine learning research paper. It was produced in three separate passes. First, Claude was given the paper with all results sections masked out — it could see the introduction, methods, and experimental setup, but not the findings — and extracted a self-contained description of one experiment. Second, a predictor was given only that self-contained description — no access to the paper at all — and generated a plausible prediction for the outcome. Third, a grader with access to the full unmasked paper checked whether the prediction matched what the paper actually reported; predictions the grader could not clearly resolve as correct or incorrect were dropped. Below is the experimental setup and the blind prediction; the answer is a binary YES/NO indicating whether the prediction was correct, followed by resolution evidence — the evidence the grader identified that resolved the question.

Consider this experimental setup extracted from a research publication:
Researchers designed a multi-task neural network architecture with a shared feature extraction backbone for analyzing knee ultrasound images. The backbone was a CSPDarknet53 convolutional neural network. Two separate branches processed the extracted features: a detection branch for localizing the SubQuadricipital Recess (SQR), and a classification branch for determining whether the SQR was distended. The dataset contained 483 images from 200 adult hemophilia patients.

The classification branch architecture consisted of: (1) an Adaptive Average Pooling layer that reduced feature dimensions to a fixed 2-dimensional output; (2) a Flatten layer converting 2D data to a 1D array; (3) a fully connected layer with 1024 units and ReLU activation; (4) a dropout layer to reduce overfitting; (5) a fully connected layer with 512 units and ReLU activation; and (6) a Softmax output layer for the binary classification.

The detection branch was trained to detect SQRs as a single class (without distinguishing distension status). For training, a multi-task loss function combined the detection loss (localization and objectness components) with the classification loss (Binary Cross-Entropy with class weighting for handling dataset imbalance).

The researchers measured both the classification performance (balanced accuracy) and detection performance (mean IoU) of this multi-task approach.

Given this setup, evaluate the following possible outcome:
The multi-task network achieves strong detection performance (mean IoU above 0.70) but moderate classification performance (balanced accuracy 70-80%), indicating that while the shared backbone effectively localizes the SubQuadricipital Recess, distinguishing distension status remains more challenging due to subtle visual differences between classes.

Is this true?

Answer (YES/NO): NO